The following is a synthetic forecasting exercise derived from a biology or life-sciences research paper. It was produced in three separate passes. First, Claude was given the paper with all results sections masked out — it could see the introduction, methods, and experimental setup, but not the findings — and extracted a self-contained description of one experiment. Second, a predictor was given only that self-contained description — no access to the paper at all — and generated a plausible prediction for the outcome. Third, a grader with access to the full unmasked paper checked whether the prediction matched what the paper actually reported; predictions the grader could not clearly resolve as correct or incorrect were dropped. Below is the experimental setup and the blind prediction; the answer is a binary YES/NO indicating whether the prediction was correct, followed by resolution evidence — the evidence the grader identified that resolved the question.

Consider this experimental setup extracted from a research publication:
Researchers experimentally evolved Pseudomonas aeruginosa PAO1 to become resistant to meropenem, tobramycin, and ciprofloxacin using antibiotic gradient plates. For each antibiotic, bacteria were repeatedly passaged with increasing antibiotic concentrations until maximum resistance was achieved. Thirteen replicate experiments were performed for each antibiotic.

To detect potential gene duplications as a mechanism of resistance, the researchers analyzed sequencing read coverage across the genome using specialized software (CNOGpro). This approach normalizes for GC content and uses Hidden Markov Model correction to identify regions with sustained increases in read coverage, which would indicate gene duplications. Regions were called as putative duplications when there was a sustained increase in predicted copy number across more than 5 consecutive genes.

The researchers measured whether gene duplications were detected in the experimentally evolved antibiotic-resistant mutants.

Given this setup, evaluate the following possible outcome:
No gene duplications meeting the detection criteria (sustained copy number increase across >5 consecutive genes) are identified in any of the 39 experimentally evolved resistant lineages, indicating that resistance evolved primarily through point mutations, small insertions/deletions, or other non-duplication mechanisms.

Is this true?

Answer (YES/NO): NO